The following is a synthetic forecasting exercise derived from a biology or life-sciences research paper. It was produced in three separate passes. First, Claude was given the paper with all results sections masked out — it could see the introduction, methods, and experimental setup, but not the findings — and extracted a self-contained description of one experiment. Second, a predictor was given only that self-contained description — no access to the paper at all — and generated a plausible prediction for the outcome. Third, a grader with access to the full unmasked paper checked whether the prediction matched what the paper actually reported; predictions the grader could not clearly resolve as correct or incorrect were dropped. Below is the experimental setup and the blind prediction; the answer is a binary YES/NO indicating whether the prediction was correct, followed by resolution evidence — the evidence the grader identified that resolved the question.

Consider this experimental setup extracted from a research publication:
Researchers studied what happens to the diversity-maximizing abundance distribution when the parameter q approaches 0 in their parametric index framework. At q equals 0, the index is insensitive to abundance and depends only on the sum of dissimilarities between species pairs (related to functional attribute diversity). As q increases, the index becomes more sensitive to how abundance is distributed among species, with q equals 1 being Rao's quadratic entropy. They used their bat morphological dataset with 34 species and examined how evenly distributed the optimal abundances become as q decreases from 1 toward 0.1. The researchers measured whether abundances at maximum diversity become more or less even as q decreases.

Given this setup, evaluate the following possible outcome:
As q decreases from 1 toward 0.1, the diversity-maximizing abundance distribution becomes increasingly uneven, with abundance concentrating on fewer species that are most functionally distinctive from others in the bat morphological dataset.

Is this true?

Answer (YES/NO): NO